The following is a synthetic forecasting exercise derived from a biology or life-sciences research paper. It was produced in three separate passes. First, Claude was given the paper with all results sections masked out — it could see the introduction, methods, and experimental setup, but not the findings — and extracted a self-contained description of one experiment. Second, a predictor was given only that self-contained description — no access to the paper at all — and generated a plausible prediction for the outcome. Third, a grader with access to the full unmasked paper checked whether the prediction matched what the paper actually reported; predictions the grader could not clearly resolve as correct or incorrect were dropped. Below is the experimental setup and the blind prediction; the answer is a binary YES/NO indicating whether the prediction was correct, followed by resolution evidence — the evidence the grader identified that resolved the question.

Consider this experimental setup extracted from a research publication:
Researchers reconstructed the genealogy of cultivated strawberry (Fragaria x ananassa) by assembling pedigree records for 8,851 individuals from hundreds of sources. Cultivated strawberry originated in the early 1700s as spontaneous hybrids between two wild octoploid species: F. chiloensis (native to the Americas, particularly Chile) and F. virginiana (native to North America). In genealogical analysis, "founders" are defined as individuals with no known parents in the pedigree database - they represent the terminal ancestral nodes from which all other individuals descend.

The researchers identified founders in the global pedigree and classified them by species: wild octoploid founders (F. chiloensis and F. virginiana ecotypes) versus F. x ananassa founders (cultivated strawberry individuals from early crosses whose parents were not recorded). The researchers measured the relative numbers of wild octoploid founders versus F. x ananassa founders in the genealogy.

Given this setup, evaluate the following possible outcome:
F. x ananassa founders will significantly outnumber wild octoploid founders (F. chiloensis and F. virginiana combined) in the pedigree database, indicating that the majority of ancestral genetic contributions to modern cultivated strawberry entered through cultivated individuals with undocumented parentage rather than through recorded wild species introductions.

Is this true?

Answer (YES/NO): YES